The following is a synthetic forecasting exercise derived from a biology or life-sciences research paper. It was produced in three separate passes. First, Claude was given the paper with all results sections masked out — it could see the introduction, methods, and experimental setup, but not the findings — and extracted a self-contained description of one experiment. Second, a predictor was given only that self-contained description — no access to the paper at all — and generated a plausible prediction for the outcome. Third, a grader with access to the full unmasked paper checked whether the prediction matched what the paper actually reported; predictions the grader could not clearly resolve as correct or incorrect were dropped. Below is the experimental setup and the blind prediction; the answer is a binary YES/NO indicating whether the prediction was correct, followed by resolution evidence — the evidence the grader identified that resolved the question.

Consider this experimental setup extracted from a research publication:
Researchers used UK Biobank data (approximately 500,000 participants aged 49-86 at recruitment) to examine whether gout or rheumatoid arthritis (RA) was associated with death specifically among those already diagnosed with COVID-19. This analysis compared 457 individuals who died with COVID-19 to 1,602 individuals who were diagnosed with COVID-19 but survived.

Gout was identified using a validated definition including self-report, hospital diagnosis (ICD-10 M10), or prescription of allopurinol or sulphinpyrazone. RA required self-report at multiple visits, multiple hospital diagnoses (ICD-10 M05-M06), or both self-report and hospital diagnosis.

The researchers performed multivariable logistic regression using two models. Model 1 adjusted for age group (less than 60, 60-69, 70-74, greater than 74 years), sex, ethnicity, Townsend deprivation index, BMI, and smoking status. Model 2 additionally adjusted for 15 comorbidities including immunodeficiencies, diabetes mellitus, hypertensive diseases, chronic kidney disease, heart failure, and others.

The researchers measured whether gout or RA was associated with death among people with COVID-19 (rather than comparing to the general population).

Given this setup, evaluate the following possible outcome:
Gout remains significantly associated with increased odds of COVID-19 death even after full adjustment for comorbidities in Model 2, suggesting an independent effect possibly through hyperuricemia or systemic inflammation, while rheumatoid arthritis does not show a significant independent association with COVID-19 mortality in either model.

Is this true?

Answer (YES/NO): NO